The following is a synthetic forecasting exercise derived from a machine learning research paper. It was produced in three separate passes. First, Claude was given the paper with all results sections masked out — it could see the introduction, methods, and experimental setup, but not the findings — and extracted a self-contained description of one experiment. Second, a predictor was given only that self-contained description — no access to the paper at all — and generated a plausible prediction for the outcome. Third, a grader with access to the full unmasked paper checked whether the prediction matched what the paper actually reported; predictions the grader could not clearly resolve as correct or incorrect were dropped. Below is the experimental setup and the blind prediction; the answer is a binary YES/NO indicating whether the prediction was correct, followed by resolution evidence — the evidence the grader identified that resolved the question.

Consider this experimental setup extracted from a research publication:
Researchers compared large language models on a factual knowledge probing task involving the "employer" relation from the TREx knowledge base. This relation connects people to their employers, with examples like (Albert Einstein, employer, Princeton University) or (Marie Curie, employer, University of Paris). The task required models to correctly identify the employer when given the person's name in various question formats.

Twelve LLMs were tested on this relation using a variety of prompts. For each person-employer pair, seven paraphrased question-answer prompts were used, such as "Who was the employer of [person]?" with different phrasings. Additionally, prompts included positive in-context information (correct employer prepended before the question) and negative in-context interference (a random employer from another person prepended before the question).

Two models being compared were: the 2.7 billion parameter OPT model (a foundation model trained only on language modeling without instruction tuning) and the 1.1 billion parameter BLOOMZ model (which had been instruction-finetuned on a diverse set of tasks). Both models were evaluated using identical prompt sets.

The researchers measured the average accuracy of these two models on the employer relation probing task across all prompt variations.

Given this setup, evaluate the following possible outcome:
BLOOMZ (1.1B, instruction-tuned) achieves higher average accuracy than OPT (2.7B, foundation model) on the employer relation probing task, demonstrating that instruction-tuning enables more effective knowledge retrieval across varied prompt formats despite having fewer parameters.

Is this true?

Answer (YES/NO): NO